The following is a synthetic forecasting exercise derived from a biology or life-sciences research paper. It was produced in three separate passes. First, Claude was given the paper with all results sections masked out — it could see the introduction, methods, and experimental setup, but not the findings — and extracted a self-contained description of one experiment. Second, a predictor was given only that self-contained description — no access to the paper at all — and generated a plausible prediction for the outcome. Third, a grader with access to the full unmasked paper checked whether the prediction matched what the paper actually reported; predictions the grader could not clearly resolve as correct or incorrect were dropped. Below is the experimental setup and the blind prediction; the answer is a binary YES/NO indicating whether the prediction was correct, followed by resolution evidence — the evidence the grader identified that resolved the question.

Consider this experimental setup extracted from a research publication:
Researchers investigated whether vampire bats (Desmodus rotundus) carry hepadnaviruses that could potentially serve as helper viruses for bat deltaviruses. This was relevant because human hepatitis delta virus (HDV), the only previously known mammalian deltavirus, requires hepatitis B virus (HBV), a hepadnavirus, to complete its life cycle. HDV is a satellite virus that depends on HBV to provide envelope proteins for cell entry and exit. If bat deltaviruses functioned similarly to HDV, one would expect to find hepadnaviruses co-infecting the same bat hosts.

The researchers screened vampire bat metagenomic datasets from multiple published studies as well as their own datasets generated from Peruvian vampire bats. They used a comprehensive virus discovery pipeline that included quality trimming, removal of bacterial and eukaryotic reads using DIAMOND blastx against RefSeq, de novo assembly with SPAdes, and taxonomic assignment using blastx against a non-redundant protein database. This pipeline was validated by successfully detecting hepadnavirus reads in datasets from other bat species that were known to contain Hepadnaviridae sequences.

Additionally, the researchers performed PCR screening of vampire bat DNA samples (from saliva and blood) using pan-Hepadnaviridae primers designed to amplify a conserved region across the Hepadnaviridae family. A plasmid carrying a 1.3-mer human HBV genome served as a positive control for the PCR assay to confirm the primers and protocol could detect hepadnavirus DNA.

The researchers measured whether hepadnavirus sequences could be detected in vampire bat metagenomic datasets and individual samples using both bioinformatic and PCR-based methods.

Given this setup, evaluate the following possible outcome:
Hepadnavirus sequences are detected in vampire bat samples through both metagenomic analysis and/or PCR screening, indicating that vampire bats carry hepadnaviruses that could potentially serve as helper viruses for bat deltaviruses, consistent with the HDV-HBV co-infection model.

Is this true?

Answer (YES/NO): NO